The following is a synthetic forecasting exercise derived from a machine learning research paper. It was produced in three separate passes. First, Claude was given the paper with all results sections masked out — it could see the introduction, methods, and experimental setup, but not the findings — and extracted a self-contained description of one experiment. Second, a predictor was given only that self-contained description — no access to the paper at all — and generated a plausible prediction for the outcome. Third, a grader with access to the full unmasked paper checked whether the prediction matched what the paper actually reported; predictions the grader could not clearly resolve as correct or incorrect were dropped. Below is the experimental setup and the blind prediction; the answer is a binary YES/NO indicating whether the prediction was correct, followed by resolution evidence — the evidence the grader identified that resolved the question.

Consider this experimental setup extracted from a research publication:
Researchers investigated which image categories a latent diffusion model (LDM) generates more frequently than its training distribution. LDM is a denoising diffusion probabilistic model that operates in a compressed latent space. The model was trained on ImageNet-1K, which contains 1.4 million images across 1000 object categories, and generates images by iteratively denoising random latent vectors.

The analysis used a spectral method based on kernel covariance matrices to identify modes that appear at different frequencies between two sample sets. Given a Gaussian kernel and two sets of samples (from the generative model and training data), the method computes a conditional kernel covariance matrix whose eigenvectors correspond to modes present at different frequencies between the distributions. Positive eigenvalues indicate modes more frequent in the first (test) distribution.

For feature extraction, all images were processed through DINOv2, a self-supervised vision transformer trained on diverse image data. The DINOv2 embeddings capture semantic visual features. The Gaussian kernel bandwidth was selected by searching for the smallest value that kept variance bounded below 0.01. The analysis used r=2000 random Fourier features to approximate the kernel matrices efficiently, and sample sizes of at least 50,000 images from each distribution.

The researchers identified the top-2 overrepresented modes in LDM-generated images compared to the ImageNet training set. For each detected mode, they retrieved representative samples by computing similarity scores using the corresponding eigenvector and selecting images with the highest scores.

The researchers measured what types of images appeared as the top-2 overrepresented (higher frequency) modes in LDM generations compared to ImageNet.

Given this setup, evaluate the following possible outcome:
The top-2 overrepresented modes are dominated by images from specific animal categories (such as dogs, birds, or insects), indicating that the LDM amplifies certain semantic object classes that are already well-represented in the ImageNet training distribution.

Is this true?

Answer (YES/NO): NO